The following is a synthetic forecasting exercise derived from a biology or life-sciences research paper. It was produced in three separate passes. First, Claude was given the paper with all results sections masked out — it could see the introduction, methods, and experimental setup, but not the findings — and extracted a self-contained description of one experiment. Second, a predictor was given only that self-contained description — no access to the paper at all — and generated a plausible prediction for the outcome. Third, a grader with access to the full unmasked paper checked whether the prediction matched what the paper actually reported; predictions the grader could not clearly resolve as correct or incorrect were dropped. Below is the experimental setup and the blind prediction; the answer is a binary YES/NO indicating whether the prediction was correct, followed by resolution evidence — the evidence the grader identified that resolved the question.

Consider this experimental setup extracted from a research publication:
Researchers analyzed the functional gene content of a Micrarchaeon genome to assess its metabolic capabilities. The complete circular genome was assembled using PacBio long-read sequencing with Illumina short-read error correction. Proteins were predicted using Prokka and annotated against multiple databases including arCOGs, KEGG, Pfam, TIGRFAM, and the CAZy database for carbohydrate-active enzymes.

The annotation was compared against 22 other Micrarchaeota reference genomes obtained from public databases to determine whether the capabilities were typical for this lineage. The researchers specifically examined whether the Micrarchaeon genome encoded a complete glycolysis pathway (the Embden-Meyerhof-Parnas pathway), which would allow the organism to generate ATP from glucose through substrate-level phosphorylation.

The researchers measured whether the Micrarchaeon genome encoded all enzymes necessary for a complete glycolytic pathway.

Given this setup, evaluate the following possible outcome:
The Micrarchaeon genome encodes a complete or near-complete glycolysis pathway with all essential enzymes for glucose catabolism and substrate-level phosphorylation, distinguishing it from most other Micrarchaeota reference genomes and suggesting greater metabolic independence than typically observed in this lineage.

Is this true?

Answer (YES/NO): NO